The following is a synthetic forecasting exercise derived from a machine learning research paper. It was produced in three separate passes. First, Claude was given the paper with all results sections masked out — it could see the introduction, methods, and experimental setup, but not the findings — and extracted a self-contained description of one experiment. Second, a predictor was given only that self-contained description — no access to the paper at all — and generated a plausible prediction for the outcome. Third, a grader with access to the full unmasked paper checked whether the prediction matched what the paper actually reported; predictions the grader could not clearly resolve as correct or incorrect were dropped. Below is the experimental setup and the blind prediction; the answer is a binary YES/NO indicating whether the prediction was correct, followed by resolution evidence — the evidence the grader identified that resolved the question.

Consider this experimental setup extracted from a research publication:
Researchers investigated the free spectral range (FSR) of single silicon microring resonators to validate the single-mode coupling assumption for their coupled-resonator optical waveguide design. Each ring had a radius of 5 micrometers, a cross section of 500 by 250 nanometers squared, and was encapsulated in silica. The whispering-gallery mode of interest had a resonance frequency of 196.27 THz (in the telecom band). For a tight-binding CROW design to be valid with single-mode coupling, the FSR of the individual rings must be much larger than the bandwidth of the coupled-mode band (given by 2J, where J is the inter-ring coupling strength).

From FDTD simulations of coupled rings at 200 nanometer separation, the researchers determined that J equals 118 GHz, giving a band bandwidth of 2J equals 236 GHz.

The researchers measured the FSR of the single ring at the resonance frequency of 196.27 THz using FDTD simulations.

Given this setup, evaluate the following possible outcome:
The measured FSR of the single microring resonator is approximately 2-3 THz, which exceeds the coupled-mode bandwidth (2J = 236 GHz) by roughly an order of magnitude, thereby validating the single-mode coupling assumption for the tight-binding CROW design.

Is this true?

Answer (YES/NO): YES